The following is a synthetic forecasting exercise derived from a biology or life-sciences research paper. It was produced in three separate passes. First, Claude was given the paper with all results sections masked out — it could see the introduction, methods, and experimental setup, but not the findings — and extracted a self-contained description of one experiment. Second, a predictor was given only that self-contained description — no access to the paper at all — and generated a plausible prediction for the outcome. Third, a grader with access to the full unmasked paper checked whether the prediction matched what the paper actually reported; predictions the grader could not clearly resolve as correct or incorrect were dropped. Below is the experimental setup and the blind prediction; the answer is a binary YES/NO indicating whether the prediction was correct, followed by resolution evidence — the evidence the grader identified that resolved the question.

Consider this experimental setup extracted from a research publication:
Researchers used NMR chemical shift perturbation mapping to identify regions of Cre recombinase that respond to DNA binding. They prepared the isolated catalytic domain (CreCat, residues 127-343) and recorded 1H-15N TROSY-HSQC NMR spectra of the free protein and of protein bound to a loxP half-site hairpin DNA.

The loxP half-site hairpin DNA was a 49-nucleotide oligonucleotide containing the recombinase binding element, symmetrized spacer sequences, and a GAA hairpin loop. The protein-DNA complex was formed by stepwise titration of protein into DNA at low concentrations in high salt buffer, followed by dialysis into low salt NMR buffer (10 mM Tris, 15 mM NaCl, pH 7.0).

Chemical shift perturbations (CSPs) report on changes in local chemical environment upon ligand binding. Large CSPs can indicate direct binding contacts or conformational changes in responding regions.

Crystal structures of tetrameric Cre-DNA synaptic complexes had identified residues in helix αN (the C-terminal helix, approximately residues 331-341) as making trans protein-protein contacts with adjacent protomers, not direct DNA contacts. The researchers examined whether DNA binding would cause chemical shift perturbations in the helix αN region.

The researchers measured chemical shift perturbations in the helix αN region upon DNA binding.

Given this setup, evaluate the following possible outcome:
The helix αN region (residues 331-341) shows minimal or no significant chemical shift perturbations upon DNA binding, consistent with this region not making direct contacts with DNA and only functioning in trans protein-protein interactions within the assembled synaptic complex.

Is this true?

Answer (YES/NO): NO